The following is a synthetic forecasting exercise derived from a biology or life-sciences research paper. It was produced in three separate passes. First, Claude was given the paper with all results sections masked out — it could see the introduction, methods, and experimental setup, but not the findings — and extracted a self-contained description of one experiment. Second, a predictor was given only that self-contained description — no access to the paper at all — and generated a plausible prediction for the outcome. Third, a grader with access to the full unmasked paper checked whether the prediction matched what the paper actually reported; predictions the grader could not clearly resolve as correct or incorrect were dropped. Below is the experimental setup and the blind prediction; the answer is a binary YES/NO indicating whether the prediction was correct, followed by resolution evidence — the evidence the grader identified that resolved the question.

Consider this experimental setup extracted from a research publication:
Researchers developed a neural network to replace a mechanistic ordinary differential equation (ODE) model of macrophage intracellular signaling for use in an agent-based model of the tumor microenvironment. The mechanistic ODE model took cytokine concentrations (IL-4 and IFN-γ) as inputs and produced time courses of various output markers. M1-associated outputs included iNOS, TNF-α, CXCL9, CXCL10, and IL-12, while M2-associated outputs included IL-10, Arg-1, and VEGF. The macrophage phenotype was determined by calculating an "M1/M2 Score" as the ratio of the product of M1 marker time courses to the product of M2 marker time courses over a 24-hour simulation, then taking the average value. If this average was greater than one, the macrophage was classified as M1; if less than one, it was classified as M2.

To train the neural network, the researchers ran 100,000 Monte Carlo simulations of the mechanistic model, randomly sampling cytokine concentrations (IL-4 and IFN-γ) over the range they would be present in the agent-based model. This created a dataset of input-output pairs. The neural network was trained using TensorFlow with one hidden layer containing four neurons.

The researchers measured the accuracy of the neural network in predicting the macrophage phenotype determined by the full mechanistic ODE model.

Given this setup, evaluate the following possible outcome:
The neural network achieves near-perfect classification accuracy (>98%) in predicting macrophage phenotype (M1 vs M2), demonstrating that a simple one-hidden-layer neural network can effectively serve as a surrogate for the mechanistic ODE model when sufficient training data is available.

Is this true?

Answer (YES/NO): YES